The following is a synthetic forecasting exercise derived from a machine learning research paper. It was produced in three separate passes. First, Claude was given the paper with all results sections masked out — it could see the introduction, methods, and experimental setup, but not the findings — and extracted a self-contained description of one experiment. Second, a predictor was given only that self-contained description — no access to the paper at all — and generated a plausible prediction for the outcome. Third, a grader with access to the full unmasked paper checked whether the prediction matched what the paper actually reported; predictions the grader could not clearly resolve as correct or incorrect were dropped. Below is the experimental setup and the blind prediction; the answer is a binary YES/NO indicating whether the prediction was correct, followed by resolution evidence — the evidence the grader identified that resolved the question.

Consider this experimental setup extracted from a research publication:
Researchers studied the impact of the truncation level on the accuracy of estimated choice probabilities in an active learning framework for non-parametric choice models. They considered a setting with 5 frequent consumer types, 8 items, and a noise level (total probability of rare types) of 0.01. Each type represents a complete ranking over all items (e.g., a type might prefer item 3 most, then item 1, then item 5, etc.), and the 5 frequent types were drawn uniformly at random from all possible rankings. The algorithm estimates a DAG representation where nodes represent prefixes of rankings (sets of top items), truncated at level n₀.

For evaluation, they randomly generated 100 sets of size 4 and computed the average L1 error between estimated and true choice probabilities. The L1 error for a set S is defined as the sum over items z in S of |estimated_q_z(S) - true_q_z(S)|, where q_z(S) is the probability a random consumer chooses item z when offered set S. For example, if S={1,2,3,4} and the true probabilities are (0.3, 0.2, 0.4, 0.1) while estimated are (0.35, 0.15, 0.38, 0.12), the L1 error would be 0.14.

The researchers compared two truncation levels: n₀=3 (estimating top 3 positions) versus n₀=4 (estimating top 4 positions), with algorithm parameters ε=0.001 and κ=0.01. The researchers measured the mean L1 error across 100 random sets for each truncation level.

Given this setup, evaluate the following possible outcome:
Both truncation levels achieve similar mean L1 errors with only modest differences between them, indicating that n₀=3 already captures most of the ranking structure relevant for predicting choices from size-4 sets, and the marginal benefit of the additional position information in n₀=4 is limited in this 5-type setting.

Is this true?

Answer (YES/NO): NO